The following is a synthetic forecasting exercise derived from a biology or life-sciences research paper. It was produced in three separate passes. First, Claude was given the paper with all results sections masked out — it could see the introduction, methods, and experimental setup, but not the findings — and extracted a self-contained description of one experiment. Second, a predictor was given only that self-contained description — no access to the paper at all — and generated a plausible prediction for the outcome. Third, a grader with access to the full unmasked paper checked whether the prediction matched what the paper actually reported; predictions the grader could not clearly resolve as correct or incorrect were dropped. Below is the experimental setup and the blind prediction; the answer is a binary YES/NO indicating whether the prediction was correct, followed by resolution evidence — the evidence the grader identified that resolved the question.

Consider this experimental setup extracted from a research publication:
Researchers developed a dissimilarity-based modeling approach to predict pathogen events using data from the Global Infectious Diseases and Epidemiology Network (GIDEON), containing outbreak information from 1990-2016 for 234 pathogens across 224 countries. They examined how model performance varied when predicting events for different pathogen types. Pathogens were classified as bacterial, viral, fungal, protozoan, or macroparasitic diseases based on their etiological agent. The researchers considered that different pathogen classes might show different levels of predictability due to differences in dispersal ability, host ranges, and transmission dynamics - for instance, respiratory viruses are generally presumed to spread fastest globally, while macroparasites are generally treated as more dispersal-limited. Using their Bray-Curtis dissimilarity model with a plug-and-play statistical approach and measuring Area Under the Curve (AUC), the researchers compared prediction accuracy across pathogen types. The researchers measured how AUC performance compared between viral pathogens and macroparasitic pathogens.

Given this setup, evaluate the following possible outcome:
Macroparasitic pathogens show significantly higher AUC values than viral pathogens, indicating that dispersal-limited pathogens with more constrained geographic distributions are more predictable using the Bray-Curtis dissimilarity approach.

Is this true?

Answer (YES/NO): YES